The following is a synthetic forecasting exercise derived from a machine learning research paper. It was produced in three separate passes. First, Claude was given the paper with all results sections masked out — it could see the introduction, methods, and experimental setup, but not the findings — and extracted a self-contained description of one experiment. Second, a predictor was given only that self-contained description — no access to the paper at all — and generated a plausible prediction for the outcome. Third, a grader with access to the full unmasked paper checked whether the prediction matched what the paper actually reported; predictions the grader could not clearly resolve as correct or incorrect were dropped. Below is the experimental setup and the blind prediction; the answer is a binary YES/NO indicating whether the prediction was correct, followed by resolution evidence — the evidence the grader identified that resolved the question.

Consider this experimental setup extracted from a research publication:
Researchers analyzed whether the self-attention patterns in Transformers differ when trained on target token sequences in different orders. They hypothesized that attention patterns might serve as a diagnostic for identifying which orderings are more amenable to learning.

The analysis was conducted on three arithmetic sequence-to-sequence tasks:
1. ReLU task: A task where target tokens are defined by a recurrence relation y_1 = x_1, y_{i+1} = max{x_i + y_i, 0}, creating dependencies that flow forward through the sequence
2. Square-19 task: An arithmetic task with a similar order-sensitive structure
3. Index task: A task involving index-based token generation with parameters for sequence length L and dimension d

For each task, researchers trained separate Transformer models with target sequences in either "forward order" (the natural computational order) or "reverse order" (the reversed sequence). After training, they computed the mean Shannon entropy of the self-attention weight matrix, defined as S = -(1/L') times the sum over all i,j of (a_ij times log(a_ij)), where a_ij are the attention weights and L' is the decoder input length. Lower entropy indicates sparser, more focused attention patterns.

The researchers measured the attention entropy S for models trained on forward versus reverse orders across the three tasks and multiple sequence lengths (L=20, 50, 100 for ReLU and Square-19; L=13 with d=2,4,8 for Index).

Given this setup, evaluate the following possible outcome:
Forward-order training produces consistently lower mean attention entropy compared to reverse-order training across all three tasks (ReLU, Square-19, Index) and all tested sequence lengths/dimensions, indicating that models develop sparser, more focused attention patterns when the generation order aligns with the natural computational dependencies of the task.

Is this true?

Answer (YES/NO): YES